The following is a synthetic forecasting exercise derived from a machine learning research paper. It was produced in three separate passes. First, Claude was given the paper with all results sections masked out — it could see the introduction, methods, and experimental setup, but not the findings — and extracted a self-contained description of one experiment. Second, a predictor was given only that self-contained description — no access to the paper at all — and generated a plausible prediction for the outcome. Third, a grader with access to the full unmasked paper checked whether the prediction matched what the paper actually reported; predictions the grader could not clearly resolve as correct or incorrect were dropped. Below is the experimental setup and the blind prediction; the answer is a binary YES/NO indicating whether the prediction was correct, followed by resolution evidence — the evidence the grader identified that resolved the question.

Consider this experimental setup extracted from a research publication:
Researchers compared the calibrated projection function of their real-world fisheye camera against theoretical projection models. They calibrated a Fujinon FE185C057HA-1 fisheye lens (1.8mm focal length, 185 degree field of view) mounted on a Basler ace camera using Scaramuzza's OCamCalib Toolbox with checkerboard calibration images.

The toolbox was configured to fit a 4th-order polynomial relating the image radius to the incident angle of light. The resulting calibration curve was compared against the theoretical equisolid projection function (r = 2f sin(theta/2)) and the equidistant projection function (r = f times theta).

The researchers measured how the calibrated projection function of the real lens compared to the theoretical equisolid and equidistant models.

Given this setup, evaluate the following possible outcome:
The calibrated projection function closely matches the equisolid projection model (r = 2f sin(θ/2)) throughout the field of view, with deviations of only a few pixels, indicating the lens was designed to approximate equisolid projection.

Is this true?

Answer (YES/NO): NO